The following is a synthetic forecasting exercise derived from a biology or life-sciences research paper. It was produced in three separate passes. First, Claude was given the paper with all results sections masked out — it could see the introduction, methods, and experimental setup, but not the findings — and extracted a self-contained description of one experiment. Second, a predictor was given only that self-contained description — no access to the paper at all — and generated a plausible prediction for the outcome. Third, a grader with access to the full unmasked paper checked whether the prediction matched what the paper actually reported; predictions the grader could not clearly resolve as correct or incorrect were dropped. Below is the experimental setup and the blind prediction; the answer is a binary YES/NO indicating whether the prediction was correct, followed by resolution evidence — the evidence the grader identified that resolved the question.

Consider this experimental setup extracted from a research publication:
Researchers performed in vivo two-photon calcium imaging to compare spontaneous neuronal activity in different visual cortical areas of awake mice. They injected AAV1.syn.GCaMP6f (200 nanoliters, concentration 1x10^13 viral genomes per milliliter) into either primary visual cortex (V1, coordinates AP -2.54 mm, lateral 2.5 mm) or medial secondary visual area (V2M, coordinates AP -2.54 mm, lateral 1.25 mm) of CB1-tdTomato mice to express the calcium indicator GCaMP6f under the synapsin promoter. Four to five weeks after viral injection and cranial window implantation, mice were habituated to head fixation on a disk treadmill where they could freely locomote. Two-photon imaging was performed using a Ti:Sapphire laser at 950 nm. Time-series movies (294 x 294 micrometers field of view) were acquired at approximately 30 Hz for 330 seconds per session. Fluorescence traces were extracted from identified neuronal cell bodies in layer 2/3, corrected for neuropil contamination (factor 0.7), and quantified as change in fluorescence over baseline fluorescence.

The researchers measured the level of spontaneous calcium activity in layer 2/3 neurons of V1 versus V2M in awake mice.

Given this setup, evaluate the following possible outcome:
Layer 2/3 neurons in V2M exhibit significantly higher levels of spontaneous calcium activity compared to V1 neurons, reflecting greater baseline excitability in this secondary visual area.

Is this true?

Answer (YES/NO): YES